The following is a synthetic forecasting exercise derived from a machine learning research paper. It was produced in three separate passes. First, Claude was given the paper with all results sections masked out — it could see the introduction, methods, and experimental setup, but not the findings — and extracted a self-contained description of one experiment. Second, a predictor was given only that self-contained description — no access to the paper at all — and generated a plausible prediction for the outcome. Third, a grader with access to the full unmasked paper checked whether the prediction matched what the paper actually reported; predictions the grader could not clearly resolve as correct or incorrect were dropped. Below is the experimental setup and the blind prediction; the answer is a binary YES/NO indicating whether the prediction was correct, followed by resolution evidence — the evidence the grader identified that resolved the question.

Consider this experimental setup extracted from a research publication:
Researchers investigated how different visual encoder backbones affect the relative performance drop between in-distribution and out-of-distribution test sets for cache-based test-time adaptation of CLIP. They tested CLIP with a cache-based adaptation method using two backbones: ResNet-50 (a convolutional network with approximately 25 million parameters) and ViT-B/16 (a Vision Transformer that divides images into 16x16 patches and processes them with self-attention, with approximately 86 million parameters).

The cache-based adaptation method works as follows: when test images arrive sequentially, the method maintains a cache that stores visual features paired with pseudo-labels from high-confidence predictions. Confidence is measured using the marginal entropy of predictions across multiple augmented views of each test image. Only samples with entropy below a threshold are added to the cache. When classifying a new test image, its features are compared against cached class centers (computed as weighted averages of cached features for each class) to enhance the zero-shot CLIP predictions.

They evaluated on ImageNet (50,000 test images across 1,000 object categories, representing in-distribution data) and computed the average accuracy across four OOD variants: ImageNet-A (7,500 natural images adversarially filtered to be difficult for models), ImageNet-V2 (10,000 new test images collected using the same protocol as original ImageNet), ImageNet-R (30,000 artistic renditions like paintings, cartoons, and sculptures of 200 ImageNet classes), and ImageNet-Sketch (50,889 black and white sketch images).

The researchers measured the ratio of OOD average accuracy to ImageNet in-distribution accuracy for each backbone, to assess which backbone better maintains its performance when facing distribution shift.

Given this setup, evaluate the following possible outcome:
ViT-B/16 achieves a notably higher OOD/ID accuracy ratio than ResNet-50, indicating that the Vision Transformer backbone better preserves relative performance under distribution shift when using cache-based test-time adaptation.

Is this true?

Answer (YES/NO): YES